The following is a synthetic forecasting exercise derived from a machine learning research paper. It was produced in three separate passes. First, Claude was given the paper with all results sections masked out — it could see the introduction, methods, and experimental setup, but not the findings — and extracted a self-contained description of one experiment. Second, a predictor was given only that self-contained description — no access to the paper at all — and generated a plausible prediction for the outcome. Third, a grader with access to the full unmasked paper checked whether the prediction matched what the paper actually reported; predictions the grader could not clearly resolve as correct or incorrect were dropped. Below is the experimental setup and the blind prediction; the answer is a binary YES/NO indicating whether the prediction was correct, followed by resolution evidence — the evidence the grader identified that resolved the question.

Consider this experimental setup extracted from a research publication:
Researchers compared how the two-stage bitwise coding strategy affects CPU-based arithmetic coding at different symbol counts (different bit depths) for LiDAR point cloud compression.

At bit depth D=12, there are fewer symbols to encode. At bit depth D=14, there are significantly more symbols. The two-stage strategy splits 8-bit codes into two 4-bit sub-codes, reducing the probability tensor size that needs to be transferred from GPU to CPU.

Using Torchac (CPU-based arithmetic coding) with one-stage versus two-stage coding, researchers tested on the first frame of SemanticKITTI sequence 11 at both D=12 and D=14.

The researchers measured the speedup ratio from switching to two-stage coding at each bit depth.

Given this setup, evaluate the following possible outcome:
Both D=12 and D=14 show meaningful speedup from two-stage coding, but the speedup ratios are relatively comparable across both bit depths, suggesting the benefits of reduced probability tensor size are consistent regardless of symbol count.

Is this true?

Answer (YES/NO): NO